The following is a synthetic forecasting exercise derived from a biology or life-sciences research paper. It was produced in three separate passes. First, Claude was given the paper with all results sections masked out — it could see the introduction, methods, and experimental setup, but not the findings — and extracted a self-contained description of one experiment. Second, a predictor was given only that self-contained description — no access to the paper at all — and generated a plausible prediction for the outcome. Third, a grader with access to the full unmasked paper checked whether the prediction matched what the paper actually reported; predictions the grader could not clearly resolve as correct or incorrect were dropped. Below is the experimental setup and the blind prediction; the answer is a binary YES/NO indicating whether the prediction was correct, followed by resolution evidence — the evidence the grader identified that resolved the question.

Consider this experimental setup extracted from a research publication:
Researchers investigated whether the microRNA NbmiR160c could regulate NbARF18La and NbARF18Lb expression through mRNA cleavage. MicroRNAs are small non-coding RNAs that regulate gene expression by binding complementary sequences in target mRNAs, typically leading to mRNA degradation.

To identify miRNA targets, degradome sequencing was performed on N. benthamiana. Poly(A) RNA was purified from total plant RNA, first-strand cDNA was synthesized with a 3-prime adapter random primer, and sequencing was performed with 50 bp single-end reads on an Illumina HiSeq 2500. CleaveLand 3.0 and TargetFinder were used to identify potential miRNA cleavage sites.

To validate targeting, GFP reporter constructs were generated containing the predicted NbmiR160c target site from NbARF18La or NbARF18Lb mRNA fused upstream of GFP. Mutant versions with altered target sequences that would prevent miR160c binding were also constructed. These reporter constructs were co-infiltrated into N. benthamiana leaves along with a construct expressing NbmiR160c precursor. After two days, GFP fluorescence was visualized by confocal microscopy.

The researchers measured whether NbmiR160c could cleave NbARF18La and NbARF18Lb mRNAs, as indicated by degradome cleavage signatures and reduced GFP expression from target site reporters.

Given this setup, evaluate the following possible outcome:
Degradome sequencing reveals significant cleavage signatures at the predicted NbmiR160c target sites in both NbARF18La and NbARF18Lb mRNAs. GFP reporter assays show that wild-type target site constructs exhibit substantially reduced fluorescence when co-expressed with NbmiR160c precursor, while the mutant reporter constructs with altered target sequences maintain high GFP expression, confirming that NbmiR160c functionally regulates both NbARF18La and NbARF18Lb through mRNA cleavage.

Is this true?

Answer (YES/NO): YES